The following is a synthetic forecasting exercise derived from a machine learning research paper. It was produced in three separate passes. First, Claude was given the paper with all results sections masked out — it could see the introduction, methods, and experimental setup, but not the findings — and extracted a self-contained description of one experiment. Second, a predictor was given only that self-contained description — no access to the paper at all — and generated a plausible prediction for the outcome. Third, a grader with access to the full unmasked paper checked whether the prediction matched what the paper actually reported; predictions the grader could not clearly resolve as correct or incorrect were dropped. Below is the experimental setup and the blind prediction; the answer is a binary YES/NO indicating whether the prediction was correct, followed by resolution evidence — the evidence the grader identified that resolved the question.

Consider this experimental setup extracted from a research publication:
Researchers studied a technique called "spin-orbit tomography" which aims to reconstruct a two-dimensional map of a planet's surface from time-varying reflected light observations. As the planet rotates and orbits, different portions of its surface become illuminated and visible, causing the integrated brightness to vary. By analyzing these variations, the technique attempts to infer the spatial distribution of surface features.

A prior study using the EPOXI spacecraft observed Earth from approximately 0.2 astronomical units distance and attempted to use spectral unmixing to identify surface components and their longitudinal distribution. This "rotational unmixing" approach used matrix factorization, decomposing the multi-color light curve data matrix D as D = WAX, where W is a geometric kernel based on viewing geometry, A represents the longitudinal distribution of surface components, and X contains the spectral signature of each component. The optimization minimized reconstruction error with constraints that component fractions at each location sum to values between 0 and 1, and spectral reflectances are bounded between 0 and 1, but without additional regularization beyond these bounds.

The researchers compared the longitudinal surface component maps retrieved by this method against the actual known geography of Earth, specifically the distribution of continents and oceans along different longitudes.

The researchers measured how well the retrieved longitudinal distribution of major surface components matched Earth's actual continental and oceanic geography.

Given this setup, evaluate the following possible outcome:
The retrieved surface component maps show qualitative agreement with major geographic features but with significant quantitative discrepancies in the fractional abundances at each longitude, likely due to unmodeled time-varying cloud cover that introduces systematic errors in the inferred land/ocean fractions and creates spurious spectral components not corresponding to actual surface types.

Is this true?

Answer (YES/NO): NO